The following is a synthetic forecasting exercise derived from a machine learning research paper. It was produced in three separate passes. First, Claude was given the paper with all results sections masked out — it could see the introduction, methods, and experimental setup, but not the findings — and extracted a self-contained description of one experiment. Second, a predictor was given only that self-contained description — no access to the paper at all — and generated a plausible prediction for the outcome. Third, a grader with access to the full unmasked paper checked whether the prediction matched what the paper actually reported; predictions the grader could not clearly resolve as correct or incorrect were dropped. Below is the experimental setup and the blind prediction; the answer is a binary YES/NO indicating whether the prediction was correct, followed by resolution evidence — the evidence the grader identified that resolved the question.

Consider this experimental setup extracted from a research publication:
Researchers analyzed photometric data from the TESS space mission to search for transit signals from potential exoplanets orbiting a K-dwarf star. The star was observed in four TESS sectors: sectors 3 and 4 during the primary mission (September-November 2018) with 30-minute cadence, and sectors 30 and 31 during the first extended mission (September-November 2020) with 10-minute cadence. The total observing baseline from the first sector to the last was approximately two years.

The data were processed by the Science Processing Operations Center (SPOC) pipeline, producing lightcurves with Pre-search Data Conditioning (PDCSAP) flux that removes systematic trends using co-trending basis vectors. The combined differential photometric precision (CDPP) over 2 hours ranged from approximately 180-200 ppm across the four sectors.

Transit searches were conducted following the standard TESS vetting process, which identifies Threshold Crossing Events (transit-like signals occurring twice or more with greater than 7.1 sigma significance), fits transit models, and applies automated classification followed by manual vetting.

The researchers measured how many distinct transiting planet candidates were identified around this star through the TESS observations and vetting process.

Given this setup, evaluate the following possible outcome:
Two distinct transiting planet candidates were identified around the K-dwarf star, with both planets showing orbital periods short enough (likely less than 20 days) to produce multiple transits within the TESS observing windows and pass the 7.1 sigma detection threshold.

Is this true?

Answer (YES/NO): NO